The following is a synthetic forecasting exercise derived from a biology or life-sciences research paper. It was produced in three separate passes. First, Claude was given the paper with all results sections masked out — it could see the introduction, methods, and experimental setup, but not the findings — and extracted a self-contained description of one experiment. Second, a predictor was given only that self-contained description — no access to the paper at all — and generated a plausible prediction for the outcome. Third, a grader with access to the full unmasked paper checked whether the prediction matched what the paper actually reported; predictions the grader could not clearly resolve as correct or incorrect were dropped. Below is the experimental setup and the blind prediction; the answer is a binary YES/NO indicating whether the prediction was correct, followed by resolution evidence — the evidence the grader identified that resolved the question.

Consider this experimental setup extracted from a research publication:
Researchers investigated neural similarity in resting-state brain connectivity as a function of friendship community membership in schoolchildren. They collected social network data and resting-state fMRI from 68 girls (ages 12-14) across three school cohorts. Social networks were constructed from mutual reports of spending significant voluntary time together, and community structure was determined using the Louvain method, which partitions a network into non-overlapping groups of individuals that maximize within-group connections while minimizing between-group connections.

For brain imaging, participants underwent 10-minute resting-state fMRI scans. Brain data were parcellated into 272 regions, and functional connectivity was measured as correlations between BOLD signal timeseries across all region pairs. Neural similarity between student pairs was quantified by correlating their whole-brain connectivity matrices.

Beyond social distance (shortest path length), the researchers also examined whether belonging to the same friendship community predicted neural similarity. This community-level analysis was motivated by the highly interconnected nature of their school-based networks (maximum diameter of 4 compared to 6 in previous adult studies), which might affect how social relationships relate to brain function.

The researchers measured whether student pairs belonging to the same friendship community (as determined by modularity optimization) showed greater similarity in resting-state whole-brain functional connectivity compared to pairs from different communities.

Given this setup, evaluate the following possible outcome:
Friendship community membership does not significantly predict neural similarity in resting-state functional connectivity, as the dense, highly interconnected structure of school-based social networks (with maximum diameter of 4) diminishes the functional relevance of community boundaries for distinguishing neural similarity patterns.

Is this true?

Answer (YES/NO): YES